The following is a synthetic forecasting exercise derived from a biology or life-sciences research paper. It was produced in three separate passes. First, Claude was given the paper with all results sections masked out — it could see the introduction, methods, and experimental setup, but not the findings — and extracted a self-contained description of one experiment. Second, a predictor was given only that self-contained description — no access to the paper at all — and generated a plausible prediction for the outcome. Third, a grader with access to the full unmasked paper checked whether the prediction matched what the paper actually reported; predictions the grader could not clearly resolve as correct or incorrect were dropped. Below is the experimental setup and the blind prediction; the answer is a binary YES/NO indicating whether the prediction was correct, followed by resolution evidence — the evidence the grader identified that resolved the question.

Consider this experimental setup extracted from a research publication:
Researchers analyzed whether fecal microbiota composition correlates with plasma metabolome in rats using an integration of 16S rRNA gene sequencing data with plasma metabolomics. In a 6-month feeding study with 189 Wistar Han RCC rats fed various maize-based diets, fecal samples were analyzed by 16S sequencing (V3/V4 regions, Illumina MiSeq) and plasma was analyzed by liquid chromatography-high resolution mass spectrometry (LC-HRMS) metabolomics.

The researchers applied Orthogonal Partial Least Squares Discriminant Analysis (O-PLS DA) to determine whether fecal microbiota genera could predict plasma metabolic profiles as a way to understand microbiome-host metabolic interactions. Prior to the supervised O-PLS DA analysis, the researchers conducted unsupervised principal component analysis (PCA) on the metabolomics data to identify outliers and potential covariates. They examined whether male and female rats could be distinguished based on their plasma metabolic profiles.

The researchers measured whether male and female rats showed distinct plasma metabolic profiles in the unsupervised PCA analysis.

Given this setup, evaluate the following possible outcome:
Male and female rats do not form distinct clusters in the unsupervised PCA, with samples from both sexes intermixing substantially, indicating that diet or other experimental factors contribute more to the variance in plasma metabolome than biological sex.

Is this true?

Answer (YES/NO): NO